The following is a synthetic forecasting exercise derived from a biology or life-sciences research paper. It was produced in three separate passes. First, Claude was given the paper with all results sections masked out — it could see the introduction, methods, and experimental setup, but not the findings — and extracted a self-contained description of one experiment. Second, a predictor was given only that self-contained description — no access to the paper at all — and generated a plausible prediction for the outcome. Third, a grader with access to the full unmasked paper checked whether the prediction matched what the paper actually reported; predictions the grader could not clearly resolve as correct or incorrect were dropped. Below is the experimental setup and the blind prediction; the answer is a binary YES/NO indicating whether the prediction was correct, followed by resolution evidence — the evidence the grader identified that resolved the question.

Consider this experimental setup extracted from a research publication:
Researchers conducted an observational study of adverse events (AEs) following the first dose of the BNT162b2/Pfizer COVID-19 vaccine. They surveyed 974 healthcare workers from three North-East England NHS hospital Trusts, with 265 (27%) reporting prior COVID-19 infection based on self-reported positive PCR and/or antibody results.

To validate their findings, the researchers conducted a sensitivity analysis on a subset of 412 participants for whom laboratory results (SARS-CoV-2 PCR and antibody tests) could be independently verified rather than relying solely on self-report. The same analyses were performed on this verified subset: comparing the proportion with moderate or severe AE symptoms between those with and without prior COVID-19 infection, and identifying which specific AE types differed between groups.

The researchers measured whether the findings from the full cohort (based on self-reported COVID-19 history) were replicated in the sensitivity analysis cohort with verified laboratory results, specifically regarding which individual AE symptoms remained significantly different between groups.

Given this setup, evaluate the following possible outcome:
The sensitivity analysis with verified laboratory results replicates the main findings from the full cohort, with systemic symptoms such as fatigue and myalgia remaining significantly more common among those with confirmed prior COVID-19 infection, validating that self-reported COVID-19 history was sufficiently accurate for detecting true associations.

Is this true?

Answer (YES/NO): NO